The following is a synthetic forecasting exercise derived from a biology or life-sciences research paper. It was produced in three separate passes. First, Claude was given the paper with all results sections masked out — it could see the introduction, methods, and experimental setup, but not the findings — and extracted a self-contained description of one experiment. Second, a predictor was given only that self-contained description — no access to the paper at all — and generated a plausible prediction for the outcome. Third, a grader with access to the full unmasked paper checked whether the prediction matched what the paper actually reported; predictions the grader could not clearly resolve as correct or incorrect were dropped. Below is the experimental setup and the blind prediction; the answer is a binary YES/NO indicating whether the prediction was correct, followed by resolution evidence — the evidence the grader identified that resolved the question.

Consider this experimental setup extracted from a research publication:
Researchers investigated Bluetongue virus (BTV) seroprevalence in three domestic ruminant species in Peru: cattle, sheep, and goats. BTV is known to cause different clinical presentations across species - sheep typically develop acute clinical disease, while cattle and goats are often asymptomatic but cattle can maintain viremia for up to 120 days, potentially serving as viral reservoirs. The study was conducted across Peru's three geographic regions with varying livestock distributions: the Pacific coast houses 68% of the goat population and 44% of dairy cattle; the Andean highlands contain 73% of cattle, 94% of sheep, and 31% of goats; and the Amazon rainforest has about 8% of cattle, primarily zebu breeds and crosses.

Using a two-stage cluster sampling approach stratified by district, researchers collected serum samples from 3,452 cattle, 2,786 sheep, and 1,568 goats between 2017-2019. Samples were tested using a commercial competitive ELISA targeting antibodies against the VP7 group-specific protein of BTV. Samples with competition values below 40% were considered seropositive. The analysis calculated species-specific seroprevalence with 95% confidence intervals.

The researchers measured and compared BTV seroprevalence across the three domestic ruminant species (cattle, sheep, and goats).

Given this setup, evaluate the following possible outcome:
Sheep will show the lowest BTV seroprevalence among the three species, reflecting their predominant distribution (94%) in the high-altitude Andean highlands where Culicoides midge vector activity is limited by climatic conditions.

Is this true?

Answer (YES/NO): YES